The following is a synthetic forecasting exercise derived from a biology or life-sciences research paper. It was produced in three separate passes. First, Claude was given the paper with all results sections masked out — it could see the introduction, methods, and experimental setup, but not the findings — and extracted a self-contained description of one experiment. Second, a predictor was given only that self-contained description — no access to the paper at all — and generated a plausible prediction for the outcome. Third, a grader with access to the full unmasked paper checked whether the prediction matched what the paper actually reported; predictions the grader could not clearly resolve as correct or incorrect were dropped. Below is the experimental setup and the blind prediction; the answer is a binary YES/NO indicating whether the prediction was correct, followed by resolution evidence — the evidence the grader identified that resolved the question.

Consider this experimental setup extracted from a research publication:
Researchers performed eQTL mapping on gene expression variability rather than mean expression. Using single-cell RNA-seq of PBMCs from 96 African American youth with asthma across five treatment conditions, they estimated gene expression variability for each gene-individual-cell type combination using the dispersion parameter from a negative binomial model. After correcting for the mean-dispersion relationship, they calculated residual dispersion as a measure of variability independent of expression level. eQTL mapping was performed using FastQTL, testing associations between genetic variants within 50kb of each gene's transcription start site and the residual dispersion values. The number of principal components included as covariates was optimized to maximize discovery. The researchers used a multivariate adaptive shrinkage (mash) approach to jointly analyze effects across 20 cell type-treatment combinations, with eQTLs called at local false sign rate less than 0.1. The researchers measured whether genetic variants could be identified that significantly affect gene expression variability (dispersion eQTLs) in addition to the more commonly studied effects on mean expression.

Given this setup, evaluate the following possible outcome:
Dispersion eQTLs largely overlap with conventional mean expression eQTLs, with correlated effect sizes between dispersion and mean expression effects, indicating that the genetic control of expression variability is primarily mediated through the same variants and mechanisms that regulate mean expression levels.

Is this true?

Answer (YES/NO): NO